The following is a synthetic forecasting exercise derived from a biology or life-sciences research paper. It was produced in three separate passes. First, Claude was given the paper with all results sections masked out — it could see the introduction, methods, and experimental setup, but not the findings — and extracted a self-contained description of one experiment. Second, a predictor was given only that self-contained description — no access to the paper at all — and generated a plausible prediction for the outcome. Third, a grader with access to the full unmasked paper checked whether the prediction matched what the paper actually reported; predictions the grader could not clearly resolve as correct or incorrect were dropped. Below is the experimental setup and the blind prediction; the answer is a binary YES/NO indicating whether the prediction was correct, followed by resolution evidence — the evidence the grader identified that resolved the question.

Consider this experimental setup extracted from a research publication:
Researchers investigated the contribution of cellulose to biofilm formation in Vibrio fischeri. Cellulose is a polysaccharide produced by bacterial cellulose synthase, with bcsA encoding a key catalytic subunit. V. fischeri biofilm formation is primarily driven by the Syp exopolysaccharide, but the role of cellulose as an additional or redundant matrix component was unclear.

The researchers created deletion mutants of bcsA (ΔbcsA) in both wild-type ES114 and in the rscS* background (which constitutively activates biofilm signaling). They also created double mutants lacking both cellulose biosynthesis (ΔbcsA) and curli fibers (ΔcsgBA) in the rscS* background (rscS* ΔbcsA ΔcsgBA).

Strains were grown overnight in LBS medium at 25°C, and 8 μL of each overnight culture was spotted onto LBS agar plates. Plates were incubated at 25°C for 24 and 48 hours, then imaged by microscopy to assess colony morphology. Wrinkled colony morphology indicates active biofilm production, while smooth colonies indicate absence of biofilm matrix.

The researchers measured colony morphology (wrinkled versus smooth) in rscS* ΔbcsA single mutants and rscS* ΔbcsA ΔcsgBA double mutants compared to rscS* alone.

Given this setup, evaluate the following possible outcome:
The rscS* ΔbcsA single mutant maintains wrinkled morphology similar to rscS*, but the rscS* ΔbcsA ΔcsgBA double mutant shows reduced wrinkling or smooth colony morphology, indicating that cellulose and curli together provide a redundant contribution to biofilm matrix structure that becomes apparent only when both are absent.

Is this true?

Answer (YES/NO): NO